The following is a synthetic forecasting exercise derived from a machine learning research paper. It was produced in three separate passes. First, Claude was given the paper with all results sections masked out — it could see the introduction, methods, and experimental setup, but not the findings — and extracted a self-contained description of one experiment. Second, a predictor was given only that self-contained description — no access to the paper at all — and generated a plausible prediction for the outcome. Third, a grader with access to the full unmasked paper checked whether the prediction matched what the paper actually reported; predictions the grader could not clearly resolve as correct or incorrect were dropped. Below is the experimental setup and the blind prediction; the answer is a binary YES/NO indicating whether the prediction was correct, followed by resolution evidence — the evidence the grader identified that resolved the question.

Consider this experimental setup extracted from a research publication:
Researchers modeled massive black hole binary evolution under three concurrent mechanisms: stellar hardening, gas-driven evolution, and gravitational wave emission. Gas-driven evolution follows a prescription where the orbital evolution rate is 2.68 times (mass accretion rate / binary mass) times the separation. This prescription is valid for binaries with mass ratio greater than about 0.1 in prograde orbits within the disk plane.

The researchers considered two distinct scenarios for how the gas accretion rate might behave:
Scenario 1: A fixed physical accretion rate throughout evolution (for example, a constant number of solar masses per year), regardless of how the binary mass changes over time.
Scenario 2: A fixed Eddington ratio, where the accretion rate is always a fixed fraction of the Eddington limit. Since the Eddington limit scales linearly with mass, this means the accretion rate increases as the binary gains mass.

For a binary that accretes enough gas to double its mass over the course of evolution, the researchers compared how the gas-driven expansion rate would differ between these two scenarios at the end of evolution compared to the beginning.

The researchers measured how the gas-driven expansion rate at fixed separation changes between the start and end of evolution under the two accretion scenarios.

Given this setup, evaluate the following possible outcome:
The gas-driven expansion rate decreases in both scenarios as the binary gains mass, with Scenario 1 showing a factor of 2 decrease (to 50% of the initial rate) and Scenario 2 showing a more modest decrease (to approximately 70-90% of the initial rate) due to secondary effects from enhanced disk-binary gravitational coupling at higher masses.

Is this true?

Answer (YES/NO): NO